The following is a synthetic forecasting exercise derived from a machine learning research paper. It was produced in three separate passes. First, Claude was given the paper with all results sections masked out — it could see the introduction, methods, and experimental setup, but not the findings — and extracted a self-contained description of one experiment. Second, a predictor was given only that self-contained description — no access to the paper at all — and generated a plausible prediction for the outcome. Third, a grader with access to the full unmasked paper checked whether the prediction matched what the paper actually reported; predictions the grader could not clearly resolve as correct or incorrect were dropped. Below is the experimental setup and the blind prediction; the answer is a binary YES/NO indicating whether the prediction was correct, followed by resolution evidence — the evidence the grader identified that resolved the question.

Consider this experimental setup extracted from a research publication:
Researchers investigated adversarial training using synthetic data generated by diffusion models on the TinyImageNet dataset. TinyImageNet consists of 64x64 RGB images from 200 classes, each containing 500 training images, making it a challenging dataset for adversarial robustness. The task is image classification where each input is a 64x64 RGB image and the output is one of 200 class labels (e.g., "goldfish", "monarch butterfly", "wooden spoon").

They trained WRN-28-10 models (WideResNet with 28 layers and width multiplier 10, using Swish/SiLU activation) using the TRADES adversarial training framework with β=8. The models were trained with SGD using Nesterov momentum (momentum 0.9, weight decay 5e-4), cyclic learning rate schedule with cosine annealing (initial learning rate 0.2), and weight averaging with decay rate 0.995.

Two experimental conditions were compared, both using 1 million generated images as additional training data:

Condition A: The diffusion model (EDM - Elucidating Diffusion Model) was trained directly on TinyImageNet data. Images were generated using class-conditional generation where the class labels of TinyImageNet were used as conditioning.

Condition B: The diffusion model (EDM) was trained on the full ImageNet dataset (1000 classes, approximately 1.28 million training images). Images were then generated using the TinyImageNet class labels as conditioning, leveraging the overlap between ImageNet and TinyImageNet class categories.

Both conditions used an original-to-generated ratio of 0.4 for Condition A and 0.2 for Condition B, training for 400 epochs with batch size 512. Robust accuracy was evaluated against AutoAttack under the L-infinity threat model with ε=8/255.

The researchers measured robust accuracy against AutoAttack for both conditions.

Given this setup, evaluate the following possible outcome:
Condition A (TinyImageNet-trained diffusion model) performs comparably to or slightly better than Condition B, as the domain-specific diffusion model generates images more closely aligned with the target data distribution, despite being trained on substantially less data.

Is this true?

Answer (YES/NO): NO